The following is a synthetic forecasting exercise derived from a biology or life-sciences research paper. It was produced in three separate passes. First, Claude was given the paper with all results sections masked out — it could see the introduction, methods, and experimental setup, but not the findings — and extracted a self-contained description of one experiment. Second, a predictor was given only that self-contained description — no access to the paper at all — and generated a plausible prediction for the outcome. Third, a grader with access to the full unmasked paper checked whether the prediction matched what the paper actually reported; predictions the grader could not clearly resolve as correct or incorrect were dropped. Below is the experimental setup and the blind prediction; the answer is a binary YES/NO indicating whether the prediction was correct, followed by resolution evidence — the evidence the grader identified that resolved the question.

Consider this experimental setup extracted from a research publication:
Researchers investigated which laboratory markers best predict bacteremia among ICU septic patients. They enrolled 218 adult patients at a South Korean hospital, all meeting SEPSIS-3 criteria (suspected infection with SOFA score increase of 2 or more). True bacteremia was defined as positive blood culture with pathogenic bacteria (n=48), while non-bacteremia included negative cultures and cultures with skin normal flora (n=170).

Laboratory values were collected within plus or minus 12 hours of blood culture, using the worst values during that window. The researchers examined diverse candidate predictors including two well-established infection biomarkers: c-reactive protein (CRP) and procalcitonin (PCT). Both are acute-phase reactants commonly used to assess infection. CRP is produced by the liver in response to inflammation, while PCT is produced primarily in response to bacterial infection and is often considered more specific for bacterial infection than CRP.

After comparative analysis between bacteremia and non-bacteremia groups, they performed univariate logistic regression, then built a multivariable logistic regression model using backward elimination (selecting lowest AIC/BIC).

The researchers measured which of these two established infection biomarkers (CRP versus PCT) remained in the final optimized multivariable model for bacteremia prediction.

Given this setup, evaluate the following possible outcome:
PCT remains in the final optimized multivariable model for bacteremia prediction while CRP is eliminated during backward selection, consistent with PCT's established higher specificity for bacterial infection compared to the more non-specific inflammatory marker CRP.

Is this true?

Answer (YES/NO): YES